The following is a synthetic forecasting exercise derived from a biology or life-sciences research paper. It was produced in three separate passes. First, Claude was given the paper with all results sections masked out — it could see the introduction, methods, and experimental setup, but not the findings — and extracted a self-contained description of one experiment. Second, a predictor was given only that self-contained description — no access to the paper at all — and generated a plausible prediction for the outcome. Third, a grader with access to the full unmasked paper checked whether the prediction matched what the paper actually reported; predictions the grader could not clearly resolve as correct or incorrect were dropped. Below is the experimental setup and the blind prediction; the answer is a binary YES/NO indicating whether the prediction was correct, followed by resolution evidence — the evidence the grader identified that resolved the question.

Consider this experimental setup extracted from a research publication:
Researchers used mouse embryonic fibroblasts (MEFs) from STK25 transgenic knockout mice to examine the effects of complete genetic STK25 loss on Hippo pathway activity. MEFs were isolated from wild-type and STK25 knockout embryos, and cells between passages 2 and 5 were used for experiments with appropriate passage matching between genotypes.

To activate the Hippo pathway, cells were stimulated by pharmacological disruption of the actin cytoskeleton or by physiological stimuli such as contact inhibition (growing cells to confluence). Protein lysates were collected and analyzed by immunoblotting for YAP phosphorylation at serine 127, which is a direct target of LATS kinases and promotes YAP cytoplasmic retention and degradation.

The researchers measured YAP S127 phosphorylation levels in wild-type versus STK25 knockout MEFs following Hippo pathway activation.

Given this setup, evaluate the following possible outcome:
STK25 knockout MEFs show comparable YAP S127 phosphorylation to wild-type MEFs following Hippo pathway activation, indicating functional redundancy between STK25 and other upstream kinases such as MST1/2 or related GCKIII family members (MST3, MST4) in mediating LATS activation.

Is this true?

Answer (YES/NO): NO